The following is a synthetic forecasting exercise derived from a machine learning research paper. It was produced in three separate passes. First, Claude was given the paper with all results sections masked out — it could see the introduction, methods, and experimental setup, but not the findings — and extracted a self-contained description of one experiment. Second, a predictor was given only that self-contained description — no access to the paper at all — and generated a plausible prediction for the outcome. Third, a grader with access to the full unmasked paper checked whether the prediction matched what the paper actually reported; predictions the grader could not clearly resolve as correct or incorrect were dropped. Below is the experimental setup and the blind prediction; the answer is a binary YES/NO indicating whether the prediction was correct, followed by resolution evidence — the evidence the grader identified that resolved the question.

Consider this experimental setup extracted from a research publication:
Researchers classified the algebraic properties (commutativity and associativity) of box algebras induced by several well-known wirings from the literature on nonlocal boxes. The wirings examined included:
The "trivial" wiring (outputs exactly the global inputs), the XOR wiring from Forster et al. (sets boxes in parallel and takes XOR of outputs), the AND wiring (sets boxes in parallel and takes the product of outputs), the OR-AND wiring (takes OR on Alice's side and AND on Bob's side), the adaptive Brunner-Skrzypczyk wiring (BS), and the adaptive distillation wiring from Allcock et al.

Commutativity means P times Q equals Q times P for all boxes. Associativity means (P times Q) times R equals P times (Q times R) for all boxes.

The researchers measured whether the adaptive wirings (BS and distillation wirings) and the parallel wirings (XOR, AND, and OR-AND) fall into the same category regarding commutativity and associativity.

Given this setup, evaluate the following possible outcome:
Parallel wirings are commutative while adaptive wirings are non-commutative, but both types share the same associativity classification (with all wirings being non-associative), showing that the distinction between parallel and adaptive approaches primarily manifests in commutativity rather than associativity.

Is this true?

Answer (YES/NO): NO